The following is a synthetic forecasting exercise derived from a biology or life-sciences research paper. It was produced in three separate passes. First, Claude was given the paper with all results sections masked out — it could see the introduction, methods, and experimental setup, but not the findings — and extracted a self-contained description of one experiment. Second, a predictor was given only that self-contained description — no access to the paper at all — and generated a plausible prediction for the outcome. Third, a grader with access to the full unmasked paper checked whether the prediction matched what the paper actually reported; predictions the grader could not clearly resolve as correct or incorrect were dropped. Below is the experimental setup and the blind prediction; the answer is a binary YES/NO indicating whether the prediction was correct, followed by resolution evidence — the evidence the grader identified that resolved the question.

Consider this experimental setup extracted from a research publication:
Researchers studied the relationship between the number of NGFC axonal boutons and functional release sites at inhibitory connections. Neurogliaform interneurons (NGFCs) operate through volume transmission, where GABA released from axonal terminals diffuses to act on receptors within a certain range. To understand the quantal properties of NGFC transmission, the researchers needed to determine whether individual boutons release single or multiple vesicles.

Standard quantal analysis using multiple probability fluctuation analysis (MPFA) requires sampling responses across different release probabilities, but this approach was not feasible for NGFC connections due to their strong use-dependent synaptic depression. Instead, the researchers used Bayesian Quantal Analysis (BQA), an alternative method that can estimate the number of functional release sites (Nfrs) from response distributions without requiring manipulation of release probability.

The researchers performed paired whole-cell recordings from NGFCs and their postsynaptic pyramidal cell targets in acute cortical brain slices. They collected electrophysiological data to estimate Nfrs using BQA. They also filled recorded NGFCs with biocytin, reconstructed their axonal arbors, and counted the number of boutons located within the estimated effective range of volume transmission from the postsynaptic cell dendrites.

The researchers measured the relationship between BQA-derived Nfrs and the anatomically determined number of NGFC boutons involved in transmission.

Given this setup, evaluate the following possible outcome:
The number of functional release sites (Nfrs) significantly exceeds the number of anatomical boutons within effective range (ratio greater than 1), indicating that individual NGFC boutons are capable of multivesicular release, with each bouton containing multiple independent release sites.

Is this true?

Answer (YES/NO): NO